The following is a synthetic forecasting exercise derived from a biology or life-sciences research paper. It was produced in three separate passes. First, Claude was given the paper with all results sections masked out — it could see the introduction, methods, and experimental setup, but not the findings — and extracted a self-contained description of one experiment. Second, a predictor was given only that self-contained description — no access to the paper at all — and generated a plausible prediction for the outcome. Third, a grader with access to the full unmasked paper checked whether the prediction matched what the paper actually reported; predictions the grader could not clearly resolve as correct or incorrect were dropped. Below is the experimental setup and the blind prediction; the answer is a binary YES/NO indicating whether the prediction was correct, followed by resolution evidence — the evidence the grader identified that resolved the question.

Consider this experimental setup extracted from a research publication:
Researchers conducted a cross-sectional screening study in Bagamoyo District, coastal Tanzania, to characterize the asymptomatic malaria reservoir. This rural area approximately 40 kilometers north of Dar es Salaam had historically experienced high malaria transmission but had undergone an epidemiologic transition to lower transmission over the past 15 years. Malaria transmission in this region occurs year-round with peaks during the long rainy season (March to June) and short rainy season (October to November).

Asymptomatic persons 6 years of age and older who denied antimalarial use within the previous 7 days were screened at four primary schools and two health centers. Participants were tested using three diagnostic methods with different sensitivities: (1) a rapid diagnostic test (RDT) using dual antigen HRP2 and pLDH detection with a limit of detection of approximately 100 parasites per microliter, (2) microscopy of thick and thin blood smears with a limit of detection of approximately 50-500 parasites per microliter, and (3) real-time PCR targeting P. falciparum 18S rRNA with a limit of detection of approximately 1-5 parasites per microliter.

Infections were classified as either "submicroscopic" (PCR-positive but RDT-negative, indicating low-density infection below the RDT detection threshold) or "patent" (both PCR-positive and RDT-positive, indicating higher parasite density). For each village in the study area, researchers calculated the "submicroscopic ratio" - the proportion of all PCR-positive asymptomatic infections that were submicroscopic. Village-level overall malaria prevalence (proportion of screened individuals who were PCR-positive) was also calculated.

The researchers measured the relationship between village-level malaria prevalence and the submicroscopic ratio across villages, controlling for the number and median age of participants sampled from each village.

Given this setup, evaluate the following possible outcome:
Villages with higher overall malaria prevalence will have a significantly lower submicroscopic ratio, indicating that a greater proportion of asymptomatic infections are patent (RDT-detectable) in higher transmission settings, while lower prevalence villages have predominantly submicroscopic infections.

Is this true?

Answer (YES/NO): YES